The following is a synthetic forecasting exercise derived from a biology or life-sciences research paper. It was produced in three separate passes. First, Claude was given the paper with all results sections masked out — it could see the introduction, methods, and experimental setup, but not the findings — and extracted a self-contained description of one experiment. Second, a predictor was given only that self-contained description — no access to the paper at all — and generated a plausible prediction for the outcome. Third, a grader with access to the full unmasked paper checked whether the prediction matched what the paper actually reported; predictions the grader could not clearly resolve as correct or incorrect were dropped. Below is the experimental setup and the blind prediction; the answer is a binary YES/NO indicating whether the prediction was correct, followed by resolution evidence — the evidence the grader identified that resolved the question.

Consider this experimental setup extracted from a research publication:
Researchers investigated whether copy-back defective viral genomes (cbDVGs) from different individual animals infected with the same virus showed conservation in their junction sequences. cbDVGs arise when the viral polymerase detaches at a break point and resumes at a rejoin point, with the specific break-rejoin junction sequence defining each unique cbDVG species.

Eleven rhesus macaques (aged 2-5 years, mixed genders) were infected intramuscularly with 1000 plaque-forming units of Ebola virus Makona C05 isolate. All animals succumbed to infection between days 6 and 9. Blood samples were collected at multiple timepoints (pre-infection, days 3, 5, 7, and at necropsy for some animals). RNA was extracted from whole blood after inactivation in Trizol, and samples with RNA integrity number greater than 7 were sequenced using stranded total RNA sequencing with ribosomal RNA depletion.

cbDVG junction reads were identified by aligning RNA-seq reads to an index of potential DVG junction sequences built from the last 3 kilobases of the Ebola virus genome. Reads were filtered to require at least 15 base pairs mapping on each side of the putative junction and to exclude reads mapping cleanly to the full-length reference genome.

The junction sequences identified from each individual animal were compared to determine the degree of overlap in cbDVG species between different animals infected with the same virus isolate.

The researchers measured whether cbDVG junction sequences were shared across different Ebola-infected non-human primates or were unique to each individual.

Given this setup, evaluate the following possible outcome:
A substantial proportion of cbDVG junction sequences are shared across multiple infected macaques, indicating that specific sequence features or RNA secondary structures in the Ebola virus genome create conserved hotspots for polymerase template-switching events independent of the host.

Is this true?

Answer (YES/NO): YES